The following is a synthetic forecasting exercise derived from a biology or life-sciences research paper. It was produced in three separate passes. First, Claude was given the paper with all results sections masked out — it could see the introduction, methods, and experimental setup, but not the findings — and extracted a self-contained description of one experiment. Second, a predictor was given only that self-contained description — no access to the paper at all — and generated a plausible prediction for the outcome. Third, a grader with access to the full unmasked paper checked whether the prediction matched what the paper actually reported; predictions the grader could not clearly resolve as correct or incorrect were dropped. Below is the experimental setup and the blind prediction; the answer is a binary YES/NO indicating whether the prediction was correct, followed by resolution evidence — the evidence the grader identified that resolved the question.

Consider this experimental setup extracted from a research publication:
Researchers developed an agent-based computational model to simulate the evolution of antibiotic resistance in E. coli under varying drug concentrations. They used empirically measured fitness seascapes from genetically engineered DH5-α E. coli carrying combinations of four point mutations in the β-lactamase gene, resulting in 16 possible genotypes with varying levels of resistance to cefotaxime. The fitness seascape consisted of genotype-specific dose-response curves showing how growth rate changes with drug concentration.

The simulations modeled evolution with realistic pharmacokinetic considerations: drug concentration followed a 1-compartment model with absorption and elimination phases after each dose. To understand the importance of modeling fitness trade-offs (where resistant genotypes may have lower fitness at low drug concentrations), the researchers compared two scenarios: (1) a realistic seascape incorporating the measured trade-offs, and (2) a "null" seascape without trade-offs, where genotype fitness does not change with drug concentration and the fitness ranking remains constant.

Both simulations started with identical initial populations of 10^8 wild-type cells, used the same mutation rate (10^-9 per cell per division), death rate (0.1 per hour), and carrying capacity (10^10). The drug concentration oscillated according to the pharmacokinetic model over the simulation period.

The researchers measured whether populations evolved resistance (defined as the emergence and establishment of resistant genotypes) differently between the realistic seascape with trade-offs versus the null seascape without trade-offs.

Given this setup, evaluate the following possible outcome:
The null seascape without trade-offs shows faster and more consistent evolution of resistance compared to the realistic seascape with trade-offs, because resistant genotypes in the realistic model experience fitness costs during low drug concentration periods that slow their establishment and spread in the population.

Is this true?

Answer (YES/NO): NO